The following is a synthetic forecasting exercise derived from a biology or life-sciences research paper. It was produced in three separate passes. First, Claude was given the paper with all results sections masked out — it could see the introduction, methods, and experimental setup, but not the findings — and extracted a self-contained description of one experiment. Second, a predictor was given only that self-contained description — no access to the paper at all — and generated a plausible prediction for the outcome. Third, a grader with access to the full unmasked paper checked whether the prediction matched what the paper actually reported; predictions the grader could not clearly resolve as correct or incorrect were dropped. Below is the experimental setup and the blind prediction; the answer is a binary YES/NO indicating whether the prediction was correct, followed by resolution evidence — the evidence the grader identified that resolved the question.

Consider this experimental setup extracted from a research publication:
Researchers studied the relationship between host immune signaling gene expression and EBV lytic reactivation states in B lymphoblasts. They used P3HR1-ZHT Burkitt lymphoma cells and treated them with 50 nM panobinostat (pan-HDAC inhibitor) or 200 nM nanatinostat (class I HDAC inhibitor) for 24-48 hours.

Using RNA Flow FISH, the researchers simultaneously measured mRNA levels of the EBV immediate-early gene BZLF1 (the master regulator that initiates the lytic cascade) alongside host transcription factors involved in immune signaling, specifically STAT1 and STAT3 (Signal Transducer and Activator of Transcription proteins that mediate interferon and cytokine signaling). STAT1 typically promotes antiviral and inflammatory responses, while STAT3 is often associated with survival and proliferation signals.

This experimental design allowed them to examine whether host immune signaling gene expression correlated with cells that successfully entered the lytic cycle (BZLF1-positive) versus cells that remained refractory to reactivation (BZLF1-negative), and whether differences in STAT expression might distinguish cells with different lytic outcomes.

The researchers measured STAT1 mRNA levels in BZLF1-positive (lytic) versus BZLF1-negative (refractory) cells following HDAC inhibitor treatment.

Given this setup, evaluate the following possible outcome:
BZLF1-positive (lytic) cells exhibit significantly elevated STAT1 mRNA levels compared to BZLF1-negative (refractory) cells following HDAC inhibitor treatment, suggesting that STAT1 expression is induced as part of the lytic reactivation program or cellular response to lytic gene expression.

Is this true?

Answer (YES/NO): NO